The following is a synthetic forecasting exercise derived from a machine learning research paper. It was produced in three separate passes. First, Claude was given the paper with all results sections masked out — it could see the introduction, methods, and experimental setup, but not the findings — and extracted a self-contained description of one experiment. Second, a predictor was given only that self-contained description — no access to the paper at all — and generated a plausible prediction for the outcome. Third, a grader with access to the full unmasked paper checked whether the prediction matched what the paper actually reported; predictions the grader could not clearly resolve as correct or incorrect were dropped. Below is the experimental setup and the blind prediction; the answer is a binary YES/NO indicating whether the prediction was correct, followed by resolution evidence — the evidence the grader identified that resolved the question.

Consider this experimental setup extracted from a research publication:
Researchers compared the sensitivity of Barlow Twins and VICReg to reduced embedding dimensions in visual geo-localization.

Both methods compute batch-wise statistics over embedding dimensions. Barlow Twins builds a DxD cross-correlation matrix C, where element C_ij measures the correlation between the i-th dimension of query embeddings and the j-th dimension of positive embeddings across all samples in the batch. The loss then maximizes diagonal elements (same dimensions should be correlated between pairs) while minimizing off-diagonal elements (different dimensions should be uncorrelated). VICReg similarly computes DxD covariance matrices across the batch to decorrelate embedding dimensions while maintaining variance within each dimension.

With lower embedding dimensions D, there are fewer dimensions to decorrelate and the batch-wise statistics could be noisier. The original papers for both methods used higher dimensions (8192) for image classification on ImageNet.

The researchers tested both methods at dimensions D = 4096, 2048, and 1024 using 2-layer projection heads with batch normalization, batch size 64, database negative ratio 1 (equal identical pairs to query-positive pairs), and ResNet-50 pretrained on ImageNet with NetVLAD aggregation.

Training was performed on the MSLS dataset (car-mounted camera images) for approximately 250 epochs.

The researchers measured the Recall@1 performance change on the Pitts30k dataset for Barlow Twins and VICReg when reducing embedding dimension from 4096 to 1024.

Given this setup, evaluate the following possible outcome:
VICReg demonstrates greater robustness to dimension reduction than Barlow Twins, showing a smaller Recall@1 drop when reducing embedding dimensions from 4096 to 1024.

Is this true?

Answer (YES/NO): NO